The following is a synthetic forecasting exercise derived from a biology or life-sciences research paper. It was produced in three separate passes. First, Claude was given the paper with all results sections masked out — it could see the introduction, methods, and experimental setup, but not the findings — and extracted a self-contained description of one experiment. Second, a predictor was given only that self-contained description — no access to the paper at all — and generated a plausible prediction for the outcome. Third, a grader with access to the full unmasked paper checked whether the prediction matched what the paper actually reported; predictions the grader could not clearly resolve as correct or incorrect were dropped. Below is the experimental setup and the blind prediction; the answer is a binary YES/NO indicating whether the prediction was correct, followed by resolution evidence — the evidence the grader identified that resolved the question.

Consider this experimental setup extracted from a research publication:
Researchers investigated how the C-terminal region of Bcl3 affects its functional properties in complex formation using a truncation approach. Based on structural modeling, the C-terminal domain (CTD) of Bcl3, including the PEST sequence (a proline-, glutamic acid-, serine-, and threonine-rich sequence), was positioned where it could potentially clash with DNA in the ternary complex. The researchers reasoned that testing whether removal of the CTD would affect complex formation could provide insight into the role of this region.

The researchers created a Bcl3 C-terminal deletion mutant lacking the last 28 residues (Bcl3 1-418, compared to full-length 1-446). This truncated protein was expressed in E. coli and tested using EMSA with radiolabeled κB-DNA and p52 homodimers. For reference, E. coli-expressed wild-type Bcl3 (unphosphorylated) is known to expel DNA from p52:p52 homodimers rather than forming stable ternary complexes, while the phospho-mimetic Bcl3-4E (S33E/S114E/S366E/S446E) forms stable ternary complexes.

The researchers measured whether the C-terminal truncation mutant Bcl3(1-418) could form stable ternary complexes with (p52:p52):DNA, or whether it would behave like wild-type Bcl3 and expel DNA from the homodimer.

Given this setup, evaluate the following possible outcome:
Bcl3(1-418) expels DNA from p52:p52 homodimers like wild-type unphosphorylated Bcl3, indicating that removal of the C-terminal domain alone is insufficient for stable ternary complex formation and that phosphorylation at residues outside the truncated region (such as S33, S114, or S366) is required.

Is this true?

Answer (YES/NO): NO